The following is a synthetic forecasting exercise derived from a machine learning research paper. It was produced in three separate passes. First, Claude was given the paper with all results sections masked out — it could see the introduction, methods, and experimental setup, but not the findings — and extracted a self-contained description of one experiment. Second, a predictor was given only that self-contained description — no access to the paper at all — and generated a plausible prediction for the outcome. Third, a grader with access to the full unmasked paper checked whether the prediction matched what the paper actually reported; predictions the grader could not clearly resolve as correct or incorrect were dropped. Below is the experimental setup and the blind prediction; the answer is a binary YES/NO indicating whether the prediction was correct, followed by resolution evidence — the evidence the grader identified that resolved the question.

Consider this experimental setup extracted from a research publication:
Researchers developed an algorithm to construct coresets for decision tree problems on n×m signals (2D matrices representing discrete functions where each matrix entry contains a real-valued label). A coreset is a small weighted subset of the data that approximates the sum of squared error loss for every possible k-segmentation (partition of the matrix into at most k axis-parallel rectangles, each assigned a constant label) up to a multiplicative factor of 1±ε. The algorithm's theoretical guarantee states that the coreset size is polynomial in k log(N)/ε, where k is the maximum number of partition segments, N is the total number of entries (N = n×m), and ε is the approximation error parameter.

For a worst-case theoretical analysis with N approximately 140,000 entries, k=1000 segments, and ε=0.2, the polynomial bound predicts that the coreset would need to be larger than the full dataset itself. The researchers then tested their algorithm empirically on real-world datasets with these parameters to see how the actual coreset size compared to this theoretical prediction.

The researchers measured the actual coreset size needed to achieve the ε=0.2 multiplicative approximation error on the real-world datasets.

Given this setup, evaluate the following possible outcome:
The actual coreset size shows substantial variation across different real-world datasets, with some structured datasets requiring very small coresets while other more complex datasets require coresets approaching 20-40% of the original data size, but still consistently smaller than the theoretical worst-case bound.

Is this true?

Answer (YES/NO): NO